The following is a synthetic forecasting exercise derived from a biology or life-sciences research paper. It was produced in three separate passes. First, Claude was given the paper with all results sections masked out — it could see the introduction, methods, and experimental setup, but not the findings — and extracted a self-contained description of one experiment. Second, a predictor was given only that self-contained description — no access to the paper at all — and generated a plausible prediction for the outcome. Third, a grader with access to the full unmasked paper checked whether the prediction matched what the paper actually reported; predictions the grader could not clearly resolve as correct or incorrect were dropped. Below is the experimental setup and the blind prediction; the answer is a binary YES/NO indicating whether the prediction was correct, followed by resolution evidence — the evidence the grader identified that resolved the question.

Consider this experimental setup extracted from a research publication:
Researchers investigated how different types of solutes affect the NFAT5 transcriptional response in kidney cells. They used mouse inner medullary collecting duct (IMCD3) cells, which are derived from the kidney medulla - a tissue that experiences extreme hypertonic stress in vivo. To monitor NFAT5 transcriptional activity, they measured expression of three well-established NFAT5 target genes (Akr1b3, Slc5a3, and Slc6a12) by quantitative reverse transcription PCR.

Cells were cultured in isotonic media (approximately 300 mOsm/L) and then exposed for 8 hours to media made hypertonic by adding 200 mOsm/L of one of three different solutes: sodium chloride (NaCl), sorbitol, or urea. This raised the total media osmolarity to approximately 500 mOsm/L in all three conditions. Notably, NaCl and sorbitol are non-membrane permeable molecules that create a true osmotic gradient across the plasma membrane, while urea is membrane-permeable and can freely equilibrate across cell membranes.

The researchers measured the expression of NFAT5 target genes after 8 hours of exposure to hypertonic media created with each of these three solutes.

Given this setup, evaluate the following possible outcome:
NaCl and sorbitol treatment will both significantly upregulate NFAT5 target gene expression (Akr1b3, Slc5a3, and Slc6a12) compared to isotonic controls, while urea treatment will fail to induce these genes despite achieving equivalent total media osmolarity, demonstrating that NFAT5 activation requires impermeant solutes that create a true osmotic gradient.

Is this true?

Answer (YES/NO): YES